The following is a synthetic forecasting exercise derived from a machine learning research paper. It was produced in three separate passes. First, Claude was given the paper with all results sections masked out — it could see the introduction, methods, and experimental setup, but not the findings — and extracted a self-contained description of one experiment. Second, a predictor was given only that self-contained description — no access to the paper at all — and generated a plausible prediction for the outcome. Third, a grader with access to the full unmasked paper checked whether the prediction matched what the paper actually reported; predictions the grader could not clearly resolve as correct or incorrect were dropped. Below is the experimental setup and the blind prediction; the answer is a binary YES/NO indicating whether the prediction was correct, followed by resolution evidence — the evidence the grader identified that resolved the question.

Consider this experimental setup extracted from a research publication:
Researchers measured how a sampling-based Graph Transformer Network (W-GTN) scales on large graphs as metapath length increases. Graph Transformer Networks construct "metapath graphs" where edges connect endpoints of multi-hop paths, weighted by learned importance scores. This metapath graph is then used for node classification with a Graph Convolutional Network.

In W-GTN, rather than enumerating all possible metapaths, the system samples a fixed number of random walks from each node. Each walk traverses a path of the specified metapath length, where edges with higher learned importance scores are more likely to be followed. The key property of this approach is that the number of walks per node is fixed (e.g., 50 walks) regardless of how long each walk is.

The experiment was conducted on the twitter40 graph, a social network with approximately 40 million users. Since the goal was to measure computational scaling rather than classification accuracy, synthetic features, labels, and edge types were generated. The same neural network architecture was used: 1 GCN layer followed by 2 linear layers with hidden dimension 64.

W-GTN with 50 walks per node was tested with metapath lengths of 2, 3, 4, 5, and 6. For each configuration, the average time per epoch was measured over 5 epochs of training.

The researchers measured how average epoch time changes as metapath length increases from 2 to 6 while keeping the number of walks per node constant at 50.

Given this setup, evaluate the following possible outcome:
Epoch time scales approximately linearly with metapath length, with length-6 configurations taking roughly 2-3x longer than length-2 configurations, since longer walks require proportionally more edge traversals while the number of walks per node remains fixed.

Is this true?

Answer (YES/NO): NO